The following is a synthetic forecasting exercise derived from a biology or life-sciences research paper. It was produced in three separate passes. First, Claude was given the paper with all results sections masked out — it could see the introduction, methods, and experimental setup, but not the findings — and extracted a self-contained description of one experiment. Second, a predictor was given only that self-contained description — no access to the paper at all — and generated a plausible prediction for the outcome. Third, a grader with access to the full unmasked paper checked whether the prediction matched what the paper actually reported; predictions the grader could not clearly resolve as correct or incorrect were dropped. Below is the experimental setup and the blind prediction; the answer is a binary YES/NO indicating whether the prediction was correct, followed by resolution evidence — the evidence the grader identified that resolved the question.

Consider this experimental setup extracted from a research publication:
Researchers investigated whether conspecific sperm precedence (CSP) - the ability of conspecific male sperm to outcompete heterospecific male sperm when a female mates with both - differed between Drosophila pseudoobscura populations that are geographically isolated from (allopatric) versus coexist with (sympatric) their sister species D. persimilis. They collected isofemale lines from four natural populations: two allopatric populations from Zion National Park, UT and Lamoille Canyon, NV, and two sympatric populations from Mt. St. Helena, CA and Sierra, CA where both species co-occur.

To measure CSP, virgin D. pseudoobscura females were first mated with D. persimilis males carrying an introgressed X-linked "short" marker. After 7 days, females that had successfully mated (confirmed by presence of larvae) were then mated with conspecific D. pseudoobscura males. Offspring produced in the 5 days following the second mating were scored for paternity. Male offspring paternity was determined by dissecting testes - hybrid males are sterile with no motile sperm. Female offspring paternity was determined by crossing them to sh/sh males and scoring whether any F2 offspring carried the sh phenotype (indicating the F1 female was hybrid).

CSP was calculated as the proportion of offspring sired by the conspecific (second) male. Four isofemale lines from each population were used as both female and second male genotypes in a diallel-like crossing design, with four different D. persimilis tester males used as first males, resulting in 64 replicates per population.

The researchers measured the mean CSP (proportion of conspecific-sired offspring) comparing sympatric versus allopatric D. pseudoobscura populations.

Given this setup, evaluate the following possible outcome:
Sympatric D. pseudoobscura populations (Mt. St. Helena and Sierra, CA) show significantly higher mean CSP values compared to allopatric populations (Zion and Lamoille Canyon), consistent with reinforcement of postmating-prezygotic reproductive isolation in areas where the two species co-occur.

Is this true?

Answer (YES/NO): YES